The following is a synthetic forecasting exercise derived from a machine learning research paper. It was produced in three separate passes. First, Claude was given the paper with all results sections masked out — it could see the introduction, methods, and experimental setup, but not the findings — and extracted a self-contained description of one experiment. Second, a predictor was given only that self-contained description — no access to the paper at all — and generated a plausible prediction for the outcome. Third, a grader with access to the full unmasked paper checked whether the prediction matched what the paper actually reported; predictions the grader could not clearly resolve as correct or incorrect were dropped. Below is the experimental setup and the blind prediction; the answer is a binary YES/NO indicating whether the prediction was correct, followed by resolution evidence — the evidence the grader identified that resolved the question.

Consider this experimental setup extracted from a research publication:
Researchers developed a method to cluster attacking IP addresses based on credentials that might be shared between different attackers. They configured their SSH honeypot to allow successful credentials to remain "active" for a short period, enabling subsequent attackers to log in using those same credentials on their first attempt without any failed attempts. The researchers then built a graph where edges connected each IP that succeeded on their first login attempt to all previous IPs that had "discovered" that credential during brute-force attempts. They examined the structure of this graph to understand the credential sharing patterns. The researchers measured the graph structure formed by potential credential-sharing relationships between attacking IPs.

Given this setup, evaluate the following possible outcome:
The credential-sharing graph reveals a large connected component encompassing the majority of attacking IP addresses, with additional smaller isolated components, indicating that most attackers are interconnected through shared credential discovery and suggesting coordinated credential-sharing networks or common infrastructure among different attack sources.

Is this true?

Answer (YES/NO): YES